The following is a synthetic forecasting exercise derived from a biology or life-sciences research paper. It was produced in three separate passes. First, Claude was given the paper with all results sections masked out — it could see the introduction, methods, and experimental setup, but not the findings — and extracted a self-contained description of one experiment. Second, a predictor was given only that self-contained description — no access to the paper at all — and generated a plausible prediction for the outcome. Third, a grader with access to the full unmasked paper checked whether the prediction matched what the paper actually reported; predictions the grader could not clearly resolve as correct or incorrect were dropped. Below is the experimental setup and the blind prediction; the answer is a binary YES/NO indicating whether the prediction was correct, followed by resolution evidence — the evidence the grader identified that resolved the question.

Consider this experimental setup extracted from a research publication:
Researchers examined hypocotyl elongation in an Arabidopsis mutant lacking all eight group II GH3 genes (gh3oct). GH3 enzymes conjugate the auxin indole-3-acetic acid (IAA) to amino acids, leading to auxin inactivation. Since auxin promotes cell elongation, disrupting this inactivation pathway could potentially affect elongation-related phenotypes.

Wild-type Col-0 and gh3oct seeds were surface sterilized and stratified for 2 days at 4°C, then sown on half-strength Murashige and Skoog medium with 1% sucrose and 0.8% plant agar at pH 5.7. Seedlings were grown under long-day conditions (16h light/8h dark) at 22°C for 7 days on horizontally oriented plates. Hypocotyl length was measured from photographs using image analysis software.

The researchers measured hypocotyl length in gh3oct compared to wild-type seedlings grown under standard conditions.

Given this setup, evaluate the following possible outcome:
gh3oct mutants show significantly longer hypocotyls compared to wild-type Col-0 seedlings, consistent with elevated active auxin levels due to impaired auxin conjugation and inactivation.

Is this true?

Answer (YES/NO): YES